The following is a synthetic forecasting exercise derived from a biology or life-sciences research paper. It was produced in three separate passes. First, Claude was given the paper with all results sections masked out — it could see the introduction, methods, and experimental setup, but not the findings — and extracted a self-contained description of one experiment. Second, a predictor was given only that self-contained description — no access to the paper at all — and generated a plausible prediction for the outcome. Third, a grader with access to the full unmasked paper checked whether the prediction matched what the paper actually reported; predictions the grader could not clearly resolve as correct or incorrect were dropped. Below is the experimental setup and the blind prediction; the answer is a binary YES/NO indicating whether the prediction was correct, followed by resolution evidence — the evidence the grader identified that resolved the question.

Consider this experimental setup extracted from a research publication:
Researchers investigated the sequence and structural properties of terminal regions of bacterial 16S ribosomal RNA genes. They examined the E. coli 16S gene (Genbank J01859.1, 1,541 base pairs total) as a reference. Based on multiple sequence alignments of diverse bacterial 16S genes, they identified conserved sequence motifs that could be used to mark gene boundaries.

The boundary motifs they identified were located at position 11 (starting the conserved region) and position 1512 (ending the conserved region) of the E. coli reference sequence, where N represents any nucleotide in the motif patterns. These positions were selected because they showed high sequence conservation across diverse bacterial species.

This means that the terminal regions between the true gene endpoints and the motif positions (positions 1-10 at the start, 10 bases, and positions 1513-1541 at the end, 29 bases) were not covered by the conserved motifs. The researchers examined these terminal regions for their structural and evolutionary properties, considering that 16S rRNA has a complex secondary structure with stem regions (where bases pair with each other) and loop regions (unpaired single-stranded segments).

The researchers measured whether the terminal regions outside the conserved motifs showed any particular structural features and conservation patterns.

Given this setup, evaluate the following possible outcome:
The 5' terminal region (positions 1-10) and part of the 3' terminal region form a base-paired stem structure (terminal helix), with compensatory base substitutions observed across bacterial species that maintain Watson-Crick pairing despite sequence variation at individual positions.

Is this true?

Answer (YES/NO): NO